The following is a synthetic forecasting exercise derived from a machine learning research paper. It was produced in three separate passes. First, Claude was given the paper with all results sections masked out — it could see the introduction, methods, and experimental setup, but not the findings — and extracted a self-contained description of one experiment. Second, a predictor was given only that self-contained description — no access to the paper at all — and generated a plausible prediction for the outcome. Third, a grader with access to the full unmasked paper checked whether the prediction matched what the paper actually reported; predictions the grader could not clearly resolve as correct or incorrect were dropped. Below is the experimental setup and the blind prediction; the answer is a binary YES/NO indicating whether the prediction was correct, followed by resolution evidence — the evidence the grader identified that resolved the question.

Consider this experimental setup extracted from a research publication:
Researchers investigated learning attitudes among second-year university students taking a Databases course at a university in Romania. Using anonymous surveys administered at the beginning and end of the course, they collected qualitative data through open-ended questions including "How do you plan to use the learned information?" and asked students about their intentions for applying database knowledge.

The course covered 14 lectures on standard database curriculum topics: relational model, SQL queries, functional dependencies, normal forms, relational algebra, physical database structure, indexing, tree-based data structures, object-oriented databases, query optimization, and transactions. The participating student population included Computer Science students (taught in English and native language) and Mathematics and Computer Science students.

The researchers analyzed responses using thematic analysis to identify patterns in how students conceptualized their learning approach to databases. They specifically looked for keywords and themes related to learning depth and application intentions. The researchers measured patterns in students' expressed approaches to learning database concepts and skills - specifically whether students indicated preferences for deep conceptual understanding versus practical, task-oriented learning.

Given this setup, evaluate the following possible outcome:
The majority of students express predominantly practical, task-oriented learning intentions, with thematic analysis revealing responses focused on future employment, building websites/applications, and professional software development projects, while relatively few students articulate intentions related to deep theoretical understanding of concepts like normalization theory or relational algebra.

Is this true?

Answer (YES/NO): YES